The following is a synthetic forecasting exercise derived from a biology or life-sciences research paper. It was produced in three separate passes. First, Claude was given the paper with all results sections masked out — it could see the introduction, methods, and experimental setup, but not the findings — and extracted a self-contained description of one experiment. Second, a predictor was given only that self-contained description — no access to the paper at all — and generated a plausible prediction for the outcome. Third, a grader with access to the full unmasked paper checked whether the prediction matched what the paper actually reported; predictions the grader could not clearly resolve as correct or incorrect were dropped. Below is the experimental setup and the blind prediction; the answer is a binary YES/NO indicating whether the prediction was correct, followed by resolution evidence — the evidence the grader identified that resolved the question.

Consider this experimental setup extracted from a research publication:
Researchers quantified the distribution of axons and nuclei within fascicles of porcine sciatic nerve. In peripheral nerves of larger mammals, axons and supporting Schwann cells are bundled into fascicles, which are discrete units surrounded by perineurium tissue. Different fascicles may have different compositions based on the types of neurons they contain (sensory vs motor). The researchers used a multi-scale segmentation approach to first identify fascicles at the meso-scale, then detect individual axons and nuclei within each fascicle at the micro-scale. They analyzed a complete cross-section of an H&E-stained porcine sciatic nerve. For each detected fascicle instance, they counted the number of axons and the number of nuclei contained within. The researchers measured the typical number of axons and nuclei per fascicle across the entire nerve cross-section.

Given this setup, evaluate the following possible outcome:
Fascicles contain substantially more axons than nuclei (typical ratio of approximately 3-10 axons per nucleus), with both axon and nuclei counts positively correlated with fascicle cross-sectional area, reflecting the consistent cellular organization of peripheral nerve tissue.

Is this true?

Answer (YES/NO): NO